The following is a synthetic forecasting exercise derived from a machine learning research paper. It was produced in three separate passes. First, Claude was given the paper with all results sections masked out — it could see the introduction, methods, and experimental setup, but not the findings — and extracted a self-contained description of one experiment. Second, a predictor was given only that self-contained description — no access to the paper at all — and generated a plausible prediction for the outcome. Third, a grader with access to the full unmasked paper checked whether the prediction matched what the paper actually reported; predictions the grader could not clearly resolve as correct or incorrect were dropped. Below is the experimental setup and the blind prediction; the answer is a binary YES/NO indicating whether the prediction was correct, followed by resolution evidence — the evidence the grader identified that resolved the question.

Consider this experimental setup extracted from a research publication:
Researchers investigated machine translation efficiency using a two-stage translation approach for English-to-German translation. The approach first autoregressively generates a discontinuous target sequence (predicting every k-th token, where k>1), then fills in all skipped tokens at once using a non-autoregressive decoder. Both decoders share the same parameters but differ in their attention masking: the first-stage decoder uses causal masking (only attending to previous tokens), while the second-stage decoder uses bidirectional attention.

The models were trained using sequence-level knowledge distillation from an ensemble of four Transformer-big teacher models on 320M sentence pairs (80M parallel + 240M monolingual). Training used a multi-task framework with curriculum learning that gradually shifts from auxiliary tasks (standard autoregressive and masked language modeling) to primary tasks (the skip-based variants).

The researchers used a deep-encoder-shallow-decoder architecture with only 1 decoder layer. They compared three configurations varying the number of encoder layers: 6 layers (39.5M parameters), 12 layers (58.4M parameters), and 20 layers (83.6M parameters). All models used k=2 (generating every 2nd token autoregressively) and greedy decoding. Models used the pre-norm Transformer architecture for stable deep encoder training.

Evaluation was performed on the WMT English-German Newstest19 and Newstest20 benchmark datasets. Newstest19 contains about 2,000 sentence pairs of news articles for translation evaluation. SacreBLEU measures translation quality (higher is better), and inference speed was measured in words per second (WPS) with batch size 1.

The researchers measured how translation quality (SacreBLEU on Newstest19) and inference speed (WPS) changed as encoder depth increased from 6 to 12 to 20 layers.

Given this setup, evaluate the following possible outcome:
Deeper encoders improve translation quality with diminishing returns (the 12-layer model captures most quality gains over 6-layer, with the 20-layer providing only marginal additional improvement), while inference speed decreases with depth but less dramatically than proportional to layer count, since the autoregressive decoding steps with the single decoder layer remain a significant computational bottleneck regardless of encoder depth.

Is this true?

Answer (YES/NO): YES